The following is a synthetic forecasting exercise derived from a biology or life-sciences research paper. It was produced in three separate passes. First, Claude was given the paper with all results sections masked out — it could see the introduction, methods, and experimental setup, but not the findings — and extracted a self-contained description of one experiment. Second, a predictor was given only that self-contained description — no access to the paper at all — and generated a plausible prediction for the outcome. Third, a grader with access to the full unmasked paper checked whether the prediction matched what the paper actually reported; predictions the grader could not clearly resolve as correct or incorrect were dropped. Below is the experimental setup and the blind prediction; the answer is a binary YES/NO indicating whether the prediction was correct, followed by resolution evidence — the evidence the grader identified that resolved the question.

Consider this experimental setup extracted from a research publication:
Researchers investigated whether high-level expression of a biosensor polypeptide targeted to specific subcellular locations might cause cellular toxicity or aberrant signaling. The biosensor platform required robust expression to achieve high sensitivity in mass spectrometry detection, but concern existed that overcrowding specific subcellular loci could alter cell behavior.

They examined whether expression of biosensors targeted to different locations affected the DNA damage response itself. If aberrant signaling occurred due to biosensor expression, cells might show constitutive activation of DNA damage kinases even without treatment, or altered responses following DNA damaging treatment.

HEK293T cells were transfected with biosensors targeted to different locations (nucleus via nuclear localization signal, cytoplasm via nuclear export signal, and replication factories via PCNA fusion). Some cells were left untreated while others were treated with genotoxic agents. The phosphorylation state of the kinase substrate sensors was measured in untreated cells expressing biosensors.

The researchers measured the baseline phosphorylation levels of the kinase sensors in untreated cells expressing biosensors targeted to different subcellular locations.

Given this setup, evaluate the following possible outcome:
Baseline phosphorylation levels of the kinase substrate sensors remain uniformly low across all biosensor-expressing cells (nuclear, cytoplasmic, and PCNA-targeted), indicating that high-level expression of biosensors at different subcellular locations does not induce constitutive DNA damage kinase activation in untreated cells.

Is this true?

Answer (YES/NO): NO